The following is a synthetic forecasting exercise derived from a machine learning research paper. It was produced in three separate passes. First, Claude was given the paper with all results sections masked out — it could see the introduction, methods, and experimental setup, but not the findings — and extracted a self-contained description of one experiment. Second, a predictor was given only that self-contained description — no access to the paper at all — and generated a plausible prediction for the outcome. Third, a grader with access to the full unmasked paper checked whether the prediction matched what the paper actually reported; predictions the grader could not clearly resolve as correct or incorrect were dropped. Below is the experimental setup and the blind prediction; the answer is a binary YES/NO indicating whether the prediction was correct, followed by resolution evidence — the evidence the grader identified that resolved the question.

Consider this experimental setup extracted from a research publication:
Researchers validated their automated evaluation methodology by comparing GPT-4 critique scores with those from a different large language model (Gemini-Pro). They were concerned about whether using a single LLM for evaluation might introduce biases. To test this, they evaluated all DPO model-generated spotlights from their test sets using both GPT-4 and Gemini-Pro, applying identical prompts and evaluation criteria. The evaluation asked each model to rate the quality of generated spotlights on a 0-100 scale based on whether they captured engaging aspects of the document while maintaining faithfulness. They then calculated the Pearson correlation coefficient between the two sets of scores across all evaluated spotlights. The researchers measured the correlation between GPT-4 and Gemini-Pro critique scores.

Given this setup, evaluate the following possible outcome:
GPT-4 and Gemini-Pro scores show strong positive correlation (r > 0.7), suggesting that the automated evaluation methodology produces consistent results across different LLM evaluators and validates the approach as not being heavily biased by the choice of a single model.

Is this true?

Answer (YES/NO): YES